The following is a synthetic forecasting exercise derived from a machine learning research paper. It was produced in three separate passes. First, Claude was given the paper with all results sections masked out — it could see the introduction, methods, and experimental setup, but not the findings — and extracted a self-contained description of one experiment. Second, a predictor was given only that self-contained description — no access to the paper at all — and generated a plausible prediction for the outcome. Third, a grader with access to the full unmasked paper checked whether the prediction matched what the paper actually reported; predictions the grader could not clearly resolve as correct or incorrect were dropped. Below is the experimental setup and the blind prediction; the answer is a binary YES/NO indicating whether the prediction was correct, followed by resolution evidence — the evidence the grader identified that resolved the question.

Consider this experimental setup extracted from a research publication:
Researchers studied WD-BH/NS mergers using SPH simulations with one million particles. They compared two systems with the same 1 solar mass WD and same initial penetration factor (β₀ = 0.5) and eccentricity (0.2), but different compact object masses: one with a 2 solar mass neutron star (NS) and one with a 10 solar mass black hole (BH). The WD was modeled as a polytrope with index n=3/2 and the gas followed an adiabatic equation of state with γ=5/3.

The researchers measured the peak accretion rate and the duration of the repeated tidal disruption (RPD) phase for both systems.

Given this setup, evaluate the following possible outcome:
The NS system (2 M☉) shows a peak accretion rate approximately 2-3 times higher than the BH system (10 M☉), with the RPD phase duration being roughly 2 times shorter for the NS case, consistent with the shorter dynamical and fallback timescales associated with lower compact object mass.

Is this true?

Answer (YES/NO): NO